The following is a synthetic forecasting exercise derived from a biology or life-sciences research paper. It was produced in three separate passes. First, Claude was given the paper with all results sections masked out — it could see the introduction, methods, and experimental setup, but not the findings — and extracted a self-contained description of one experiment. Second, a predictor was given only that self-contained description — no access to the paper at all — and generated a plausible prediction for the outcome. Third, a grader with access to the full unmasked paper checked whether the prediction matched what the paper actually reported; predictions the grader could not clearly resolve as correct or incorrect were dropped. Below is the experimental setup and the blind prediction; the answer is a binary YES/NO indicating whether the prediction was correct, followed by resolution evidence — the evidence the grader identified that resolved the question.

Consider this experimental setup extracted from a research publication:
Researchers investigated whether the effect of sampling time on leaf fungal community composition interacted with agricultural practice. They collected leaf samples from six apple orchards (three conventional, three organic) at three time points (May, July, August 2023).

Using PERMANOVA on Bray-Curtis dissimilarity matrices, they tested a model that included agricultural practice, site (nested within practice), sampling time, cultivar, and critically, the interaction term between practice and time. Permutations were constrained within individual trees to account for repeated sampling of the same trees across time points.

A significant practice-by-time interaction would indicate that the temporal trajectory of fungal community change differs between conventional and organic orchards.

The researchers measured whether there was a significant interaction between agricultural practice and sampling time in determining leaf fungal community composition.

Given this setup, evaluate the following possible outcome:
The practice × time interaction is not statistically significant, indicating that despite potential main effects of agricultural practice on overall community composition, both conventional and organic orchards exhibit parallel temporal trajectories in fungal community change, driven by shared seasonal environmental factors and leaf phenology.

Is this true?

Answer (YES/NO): NO